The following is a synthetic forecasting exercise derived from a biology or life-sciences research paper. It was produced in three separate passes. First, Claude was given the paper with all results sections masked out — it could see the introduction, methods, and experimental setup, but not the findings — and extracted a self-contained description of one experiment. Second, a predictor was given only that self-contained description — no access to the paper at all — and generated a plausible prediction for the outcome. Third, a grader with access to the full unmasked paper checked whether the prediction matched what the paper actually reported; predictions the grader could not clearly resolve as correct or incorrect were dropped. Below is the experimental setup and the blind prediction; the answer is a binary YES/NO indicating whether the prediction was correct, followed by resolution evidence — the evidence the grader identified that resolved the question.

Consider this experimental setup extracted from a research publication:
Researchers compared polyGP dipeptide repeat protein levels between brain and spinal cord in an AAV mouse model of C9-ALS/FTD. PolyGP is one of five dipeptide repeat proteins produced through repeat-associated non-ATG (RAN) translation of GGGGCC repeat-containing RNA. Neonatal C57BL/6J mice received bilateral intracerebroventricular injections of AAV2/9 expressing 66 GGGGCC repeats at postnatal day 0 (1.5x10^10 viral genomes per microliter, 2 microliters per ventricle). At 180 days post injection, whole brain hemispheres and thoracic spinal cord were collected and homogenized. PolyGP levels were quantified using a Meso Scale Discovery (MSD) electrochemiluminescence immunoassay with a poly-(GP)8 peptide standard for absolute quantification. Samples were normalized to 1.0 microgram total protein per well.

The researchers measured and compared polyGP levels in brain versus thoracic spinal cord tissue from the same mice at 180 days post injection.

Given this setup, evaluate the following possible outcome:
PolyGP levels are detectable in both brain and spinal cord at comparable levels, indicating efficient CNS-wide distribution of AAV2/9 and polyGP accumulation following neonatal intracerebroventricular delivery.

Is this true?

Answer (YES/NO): NO